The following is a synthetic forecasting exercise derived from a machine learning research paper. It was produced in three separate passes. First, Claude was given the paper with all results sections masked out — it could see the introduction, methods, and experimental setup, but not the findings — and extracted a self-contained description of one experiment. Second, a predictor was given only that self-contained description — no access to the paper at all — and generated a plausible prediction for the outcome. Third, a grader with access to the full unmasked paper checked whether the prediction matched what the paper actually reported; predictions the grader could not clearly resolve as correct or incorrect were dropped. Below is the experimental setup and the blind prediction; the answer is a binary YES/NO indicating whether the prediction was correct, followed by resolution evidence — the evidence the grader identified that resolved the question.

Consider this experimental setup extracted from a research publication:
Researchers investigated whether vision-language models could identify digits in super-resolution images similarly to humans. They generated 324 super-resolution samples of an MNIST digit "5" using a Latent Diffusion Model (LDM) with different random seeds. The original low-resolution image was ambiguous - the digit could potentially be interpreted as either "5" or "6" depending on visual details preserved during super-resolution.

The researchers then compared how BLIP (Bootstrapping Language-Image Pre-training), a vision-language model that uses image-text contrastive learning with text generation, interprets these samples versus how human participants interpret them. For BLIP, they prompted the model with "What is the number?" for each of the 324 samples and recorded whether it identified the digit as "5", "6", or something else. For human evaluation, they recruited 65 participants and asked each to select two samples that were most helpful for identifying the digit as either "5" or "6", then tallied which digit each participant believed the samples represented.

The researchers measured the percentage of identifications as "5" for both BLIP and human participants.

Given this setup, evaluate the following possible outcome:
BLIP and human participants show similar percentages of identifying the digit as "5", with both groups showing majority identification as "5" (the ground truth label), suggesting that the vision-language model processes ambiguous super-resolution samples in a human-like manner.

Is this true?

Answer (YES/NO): NO